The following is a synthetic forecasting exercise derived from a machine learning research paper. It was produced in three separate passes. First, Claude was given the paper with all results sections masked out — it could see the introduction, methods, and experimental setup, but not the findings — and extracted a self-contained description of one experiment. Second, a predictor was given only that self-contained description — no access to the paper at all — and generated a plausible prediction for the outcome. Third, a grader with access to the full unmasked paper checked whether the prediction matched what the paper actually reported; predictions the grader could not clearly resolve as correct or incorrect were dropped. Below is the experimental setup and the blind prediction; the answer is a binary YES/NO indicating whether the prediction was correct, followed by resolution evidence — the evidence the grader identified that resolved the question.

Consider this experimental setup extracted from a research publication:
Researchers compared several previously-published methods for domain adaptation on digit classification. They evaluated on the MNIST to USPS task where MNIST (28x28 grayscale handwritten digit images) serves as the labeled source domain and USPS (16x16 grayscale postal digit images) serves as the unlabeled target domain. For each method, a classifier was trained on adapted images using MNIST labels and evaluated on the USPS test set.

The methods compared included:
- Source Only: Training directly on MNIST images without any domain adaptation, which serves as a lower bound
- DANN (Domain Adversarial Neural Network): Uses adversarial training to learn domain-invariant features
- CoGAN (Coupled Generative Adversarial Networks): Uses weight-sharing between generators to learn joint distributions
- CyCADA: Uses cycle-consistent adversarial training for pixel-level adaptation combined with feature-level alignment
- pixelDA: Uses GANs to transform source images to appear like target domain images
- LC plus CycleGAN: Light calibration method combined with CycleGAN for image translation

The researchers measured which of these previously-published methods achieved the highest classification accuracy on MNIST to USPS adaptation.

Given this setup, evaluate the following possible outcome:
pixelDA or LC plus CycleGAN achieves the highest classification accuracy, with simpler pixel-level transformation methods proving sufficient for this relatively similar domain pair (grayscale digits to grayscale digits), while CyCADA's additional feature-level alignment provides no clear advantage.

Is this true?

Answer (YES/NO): YES